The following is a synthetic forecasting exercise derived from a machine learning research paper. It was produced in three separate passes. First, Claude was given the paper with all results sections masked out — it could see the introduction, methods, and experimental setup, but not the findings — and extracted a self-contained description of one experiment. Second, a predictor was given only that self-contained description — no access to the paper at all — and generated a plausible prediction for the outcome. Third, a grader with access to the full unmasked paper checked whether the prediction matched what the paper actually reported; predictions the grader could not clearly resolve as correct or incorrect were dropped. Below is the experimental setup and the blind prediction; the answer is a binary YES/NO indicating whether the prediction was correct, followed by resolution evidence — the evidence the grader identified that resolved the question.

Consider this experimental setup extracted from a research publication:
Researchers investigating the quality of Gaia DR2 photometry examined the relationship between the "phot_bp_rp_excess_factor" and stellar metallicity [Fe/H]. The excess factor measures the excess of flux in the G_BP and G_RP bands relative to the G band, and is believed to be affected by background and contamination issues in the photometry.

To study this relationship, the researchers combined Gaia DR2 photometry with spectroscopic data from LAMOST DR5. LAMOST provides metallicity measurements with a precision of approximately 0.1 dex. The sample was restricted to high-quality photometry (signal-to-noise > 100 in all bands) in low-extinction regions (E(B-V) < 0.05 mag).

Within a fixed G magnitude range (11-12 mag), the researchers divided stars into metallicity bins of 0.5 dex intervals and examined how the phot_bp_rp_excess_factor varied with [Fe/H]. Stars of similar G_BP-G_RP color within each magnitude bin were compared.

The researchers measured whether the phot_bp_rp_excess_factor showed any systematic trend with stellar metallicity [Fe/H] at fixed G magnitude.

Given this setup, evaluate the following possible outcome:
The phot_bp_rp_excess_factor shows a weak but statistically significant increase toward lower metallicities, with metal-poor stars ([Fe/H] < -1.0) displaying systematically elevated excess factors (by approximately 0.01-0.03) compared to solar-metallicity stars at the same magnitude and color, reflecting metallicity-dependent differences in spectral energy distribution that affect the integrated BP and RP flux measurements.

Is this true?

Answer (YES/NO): NO